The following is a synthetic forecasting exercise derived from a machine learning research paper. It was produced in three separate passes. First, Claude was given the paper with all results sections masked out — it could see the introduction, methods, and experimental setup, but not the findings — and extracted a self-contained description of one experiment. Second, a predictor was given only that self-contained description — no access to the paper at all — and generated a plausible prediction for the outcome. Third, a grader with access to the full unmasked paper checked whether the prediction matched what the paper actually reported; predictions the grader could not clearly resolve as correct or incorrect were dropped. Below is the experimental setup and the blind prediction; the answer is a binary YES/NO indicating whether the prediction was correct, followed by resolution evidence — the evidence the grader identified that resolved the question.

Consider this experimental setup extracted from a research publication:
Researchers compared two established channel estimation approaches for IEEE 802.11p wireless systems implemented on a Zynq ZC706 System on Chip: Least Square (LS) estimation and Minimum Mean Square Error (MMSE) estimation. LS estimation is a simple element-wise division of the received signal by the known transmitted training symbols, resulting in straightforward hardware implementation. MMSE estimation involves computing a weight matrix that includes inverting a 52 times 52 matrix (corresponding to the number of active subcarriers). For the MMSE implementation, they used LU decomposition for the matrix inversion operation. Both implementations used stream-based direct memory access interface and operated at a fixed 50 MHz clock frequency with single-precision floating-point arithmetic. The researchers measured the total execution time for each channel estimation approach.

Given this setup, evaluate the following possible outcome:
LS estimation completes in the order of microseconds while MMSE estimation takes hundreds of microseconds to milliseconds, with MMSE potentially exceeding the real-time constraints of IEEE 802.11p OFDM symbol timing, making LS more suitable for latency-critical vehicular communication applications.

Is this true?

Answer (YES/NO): NO